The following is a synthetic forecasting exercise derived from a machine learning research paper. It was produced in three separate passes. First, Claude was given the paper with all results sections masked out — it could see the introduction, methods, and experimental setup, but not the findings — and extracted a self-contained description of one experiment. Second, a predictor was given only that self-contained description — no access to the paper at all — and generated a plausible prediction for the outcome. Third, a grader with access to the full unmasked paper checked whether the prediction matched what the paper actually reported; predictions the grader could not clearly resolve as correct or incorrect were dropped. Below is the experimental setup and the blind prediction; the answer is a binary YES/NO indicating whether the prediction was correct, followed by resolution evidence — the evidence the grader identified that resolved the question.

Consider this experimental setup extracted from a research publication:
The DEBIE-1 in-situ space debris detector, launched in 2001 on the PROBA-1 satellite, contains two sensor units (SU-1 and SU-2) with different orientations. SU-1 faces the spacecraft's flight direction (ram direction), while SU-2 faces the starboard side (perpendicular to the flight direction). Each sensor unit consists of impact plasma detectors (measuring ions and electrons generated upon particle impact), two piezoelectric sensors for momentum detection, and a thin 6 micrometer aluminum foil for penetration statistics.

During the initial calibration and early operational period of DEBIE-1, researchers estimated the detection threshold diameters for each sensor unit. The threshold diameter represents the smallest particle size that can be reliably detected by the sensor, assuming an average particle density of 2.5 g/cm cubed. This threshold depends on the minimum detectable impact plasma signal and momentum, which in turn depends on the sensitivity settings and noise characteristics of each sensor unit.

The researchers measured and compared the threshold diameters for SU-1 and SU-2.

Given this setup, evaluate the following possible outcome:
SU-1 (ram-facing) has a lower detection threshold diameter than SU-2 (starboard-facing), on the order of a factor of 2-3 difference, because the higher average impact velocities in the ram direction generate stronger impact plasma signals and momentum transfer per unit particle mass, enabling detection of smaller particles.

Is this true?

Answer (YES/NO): YES